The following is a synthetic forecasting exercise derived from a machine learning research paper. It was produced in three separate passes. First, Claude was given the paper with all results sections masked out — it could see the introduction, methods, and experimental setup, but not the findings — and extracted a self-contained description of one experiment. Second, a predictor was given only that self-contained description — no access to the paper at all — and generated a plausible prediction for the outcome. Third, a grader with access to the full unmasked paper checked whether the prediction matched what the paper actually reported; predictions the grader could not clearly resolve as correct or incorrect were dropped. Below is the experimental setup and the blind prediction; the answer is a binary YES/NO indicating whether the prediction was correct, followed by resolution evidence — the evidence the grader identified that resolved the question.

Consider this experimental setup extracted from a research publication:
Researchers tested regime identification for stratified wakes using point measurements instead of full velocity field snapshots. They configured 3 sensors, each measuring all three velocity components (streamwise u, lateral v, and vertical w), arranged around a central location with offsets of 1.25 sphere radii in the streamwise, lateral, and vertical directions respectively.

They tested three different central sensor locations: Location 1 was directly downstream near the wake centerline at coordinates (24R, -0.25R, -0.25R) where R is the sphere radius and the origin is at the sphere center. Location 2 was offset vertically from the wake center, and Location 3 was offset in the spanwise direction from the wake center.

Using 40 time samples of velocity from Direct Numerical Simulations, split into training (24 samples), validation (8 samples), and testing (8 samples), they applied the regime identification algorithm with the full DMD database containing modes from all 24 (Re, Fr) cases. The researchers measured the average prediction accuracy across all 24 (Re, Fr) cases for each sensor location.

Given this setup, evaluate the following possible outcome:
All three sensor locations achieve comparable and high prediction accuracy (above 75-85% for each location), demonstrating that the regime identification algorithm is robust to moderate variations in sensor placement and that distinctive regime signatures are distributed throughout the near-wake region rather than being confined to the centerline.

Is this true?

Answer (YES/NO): NO